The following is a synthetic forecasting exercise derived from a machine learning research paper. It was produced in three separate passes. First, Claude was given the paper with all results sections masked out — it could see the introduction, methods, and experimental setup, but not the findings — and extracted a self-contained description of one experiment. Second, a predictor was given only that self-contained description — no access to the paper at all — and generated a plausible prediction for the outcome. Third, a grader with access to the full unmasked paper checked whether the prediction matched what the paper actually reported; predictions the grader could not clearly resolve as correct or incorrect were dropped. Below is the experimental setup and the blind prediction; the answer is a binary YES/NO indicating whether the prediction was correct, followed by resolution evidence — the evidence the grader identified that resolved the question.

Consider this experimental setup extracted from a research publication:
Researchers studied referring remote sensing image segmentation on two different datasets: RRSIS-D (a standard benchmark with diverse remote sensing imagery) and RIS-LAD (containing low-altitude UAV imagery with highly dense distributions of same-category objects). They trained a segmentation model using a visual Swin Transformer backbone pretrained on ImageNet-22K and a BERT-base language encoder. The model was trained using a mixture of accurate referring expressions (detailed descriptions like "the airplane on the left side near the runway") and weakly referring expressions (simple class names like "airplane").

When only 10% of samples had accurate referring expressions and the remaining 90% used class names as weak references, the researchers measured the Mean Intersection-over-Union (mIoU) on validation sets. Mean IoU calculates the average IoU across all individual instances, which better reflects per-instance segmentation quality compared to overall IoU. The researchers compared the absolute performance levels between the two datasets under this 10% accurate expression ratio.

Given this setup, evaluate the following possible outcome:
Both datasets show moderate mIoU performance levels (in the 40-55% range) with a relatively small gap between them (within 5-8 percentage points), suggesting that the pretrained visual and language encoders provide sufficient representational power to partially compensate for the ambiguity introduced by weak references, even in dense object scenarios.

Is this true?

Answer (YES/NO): NO